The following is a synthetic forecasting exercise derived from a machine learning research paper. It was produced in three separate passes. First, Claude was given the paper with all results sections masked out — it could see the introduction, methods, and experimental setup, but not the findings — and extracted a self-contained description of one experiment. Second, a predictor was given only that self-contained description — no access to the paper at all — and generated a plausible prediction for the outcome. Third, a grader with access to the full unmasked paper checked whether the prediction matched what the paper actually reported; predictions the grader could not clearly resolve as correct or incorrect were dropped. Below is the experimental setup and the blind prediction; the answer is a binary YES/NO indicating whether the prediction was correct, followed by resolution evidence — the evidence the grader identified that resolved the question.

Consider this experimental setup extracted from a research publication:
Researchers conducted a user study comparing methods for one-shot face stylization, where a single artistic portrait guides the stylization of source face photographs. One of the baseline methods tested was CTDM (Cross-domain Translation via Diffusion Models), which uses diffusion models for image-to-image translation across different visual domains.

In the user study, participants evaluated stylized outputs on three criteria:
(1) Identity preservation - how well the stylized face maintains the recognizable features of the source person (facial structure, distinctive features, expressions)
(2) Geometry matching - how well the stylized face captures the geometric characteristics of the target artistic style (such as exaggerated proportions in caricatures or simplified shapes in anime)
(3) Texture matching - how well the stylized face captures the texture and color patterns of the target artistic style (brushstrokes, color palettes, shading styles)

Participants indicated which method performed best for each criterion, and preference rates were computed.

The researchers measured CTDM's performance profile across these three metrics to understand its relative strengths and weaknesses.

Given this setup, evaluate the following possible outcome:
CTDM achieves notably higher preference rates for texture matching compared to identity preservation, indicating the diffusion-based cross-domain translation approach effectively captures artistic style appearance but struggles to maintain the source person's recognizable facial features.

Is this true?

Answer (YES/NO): NO